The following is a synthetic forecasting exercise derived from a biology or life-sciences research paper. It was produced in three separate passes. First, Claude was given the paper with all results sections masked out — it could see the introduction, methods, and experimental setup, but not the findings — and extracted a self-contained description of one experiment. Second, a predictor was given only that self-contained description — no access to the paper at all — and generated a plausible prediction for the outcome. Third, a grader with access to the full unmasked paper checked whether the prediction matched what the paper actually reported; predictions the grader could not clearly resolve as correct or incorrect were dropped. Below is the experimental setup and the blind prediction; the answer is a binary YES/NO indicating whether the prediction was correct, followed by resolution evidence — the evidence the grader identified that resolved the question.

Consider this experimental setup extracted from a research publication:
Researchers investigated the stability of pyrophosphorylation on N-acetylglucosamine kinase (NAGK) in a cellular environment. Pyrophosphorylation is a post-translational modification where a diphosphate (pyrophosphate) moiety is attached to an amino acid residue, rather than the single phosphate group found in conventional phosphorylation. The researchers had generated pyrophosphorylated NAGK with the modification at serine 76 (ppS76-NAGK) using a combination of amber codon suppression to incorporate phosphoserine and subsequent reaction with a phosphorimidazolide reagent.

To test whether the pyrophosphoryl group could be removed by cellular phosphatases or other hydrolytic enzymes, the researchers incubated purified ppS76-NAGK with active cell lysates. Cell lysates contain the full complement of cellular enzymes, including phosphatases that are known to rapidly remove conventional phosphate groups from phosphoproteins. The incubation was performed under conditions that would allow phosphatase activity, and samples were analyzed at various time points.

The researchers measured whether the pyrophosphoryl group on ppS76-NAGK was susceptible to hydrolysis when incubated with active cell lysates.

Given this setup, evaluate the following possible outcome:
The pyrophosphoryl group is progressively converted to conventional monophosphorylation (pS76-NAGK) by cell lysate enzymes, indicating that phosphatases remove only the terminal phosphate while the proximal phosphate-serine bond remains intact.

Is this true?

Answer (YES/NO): NO